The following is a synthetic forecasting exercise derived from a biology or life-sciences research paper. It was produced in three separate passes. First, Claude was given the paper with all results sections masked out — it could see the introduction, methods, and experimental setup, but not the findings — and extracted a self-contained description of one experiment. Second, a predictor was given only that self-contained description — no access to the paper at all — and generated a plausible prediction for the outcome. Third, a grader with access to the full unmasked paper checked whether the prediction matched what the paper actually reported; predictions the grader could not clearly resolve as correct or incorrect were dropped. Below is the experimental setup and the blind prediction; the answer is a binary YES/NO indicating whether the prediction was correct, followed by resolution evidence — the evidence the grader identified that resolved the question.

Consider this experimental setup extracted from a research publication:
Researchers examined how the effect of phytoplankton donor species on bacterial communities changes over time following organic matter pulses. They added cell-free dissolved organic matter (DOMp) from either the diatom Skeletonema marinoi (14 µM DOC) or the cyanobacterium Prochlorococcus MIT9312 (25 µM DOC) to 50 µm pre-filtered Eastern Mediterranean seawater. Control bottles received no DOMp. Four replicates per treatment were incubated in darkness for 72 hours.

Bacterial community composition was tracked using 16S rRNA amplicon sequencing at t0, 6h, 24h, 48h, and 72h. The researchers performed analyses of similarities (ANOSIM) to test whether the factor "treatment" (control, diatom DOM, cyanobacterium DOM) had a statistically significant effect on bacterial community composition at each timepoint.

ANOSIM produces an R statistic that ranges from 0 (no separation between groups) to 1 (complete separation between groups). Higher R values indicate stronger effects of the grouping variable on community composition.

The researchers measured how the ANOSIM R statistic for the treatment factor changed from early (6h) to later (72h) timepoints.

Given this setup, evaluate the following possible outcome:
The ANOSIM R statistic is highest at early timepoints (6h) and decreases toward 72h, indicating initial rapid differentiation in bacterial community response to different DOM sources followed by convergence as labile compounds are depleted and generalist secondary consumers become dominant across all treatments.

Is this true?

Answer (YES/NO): NO